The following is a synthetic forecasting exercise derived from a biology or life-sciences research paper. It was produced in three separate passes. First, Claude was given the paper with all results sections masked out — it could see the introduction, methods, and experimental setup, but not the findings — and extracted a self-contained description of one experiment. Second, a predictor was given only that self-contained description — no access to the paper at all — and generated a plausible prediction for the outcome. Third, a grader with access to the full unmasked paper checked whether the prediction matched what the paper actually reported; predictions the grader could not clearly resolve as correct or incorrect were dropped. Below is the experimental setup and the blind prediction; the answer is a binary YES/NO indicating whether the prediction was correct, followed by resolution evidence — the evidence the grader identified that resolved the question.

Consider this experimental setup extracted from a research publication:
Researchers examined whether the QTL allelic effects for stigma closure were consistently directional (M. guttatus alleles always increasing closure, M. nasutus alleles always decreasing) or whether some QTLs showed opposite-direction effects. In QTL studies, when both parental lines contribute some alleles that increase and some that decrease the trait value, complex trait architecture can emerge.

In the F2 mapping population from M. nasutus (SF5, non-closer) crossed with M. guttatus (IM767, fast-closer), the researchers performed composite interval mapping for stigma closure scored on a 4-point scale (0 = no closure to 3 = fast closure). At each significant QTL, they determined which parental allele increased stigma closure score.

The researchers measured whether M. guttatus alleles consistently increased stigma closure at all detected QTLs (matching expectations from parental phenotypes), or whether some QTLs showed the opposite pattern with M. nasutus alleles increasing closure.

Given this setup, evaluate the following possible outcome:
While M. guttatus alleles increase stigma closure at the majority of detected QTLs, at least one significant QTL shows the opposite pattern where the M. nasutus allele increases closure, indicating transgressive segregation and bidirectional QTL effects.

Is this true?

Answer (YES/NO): NO